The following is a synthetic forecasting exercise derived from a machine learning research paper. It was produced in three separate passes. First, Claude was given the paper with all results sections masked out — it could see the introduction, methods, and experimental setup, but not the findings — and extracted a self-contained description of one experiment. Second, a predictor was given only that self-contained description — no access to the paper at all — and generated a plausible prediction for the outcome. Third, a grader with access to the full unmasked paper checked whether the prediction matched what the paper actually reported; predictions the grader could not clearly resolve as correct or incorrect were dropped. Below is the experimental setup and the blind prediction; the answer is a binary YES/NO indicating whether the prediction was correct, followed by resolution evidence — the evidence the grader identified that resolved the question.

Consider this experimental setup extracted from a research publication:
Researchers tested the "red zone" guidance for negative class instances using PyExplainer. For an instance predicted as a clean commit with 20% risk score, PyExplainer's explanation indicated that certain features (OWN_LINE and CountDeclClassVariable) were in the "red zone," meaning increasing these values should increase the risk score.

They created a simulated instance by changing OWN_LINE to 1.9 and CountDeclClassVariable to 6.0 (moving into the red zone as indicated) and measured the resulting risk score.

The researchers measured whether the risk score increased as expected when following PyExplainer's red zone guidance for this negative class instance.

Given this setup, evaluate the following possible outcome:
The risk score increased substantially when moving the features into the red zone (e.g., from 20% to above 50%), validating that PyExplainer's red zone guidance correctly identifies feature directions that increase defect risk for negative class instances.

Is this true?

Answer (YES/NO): NO